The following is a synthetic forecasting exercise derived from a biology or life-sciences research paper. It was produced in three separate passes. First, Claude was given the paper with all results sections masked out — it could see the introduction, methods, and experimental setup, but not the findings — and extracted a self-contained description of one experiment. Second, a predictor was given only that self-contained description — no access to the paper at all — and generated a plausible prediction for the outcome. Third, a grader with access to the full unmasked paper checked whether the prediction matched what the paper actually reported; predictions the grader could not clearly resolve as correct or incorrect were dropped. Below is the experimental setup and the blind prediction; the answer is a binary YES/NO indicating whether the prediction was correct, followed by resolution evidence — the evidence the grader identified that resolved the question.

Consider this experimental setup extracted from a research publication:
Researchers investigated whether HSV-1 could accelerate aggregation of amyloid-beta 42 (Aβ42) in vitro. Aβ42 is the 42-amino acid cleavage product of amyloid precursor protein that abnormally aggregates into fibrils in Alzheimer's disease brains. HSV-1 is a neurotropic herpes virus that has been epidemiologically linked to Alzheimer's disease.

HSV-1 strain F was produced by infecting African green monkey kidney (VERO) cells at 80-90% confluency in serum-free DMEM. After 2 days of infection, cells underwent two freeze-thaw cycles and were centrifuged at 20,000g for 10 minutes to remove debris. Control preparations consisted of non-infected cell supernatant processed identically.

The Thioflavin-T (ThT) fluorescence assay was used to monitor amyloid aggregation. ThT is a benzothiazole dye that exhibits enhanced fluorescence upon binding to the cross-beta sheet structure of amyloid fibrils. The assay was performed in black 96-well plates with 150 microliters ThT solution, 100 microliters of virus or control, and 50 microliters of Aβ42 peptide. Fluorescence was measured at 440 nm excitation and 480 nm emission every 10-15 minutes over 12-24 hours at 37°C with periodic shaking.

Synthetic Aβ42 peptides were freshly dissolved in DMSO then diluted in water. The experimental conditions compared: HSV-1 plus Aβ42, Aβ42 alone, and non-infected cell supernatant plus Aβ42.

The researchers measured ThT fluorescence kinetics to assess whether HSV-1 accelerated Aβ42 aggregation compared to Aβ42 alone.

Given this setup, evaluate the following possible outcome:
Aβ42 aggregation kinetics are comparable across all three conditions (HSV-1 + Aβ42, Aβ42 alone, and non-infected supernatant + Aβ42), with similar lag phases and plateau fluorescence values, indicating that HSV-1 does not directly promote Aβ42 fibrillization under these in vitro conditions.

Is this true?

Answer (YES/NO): NO